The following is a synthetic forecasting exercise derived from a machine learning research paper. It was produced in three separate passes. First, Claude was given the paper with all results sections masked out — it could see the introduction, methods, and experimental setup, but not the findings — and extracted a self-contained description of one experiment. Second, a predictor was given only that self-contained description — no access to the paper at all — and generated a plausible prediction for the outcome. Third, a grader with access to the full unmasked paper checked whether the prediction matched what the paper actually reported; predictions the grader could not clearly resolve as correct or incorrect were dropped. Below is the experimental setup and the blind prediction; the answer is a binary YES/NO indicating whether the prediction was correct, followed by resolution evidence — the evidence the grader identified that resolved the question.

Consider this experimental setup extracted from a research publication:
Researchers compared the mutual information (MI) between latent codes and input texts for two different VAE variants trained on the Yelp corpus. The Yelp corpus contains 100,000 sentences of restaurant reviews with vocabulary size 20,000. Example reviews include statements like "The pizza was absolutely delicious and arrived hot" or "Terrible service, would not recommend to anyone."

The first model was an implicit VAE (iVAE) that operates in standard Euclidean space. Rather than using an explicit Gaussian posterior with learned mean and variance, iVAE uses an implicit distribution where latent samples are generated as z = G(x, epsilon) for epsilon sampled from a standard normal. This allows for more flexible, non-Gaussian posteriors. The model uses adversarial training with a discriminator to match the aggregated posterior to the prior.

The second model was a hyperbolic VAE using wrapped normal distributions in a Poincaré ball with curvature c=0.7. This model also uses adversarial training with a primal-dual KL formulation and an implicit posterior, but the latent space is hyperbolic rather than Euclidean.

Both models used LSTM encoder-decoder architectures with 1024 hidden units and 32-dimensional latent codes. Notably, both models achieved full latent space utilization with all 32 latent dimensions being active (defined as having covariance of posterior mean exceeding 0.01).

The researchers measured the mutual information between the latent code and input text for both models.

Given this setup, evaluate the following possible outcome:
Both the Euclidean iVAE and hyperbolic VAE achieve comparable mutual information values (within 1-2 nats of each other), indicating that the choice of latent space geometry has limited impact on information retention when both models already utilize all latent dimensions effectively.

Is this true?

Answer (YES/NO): NO